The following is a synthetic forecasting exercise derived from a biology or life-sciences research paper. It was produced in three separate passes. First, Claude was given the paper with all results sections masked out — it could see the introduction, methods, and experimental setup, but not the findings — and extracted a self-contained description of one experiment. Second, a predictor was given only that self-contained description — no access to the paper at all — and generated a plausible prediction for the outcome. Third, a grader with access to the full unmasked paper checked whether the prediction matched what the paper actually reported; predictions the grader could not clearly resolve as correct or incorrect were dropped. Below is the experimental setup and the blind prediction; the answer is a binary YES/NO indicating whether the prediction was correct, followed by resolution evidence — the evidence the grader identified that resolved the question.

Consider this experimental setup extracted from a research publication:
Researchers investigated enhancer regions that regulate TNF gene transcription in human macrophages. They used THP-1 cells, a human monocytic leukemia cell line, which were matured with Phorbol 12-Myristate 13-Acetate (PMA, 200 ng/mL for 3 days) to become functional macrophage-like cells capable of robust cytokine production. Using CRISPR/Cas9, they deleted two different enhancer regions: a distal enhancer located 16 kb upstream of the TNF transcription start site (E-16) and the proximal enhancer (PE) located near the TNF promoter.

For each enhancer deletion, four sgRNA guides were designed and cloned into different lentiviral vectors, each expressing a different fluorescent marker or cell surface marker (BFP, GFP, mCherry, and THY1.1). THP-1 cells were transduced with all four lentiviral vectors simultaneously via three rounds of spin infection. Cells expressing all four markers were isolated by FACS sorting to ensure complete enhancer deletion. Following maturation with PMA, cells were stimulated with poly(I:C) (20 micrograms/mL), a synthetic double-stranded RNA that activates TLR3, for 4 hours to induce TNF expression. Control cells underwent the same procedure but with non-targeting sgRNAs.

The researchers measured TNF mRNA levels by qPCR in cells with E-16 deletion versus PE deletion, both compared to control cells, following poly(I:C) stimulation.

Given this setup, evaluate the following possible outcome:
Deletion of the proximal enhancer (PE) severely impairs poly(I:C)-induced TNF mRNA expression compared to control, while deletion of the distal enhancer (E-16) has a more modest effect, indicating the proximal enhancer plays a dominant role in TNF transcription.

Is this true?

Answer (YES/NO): NO